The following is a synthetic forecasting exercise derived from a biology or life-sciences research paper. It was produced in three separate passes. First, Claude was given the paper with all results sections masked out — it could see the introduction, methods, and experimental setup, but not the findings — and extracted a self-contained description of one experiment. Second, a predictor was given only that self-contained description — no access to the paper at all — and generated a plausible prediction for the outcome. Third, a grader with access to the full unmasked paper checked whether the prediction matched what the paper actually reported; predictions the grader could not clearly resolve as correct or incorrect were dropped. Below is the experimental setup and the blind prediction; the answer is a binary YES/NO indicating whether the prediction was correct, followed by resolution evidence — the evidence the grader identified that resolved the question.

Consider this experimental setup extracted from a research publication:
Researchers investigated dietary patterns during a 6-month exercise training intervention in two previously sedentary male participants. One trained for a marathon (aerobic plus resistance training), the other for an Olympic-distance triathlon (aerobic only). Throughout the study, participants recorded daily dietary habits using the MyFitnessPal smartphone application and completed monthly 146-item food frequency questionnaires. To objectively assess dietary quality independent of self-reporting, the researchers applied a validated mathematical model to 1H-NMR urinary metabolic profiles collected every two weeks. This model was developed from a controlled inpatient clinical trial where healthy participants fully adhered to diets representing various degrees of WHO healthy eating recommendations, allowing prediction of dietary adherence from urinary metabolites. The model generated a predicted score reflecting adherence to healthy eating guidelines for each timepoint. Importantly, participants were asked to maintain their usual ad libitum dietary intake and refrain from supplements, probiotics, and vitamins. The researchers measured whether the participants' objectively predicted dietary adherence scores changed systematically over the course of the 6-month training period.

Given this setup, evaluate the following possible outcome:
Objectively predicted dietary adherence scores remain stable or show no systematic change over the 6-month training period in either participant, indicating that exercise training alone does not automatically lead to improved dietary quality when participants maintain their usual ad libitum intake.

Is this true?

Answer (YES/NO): NO